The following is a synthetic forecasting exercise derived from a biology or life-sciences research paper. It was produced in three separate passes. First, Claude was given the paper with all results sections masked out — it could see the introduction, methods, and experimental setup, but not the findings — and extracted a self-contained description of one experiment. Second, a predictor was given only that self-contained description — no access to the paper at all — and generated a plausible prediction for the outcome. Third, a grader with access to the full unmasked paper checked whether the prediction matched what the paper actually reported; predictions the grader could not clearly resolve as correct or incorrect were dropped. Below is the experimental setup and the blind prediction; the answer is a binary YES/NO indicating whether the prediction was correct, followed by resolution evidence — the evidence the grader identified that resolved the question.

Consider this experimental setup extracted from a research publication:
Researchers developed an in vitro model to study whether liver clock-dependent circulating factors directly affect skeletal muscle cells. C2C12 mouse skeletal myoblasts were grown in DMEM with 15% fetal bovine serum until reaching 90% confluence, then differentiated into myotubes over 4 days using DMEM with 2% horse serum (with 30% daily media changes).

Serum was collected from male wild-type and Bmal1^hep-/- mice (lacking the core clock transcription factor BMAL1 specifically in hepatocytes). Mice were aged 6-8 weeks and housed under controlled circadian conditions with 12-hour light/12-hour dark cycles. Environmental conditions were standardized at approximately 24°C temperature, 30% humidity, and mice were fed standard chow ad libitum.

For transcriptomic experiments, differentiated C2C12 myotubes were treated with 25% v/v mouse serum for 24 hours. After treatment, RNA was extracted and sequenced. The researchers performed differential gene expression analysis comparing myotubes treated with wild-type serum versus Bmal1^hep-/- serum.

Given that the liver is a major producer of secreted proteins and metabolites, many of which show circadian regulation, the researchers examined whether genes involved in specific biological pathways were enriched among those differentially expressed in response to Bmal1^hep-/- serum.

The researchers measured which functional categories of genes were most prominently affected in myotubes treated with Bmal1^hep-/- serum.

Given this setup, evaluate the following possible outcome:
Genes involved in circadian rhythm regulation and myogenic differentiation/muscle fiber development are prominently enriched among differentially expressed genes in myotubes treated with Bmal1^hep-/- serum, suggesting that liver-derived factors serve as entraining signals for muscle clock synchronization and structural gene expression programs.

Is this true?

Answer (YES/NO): NO